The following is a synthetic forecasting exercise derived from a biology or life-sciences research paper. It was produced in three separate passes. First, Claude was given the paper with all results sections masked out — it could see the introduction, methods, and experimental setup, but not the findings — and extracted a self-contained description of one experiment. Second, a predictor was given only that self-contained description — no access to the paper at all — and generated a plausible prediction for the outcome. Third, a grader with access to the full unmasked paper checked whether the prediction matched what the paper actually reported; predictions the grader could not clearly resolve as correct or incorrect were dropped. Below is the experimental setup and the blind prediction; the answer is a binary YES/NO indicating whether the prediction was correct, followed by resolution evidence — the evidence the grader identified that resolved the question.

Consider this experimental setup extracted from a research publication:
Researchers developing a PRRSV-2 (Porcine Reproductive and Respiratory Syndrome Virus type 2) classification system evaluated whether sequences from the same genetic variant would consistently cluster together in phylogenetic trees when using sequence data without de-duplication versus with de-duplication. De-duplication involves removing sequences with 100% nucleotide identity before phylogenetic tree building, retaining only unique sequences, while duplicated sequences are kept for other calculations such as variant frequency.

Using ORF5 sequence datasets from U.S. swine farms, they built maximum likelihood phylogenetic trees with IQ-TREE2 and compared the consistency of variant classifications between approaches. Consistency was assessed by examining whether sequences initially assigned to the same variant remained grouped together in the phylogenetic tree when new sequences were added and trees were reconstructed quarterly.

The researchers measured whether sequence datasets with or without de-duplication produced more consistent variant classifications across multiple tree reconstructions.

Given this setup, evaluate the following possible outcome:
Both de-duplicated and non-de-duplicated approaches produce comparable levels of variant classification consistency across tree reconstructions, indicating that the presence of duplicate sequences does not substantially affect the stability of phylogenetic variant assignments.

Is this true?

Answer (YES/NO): NO